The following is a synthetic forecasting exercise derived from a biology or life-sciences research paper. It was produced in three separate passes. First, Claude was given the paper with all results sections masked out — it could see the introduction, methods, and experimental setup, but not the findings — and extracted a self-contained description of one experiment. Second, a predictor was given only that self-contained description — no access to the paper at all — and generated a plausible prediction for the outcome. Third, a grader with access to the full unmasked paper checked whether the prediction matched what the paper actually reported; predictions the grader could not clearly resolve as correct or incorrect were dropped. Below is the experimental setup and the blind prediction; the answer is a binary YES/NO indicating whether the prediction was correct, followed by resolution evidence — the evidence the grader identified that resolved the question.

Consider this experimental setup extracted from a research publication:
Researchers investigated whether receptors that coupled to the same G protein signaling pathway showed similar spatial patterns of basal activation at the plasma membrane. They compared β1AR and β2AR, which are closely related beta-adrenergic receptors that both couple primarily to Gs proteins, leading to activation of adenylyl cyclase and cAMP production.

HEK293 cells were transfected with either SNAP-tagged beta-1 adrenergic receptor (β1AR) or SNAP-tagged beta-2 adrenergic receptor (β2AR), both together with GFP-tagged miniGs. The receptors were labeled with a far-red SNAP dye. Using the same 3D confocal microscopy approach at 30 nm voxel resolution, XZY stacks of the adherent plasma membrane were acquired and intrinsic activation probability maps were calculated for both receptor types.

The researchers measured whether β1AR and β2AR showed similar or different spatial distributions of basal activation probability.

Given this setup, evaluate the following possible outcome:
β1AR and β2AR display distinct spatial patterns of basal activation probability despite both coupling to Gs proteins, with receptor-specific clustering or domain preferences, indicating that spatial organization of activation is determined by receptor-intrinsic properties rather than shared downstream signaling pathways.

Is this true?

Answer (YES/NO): NO